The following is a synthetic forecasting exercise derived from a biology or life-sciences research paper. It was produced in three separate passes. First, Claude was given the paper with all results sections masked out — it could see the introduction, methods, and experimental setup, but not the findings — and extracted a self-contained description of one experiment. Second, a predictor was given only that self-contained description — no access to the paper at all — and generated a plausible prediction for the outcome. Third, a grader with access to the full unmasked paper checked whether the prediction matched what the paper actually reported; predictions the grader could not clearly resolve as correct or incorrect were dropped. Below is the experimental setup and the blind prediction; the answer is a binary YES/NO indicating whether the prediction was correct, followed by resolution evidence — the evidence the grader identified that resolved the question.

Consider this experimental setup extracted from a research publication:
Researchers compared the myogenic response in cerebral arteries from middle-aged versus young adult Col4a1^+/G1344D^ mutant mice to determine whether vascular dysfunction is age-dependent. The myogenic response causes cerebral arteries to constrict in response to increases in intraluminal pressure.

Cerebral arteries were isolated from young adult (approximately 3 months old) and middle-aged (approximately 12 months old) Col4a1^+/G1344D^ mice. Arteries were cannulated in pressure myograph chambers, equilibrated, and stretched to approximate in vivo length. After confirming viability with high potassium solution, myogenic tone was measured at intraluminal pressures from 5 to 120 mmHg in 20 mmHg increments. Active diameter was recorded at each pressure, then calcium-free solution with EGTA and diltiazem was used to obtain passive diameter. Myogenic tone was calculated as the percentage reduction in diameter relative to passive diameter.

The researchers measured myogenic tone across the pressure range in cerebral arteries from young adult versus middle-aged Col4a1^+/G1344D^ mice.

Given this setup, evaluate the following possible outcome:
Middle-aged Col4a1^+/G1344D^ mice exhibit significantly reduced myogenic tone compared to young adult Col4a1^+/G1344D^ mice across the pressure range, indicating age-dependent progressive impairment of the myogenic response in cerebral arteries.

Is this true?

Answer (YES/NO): YES